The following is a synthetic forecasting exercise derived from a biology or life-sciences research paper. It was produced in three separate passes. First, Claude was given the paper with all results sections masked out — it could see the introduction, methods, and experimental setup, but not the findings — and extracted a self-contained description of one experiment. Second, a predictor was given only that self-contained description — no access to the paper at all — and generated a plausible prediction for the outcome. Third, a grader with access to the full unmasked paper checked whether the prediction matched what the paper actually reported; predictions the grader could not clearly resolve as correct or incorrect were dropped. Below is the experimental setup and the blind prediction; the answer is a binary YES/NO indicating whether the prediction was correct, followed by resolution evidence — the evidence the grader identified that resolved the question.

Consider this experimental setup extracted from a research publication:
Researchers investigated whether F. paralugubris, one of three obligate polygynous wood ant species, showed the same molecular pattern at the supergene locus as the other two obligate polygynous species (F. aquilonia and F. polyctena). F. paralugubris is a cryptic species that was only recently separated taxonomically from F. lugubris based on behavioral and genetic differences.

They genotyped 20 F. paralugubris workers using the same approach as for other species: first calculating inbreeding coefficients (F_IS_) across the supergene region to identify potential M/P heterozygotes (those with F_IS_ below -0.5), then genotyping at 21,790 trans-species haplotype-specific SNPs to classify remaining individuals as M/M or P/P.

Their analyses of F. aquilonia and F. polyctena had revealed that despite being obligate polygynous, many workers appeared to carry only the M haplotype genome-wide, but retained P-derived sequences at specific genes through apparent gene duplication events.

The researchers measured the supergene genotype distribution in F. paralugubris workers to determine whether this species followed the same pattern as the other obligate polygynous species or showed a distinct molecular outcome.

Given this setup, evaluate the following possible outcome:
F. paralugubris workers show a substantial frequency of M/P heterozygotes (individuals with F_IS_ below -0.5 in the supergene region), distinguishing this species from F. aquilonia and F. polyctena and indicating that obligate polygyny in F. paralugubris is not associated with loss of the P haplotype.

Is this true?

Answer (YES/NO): NO